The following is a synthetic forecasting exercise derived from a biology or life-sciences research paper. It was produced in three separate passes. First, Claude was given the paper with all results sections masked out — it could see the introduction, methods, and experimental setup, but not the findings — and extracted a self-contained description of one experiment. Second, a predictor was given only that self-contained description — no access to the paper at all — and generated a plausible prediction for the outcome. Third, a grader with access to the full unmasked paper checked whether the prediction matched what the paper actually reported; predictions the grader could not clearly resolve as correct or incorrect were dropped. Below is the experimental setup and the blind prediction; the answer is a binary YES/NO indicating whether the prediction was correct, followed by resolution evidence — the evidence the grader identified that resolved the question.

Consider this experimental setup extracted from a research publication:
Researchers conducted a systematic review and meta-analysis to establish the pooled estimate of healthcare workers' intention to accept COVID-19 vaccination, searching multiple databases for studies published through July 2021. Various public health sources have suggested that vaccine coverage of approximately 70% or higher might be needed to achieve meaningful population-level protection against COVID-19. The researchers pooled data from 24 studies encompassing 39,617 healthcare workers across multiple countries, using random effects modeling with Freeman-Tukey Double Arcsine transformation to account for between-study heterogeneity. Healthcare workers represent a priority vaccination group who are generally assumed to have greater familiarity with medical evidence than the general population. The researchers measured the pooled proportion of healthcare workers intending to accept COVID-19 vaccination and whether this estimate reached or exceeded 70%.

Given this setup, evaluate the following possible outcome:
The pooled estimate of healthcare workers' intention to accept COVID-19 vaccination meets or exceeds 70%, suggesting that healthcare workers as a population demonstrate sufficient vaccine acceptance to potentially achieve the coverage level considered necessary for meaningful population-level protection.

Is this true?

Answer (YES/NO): NO